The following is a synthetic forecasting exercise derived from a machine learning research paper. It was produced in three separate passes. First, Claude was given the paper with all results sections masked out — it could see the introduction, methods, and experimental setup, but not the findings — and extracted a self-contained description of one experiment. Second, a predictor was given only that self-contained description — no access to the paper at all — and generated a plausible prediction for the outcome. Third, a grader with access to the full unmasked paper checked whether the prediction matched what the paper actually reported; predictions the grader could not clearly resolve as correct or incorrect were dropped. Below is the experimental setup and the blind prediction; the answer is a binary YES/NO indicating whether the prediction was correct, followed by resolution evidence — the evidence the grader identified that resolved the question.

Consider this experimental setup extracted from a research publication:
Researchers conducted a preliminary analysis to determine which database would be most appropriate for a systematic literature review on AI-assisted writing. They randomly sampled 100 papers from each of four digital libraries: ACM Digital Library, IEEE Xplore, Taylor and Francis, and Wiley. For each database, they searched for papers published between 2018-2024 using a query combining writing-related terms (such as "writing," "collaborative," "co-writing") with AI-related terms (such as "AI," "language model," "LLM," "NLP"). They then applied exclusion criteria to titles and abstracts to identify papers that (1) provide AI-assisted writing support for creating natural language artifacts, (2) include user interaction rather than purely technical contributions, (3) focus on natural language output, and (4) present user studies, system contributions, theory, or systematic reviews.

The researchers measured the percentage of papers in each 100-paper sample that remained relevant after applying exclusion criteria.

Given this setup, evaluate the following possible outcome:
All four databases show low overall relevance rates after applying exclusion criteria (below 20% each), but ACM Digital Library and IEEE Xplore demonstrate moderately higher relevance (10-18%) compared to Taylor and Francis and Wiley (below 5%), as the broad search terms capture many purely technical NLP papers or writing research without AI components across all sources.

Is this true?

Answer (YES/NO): NO